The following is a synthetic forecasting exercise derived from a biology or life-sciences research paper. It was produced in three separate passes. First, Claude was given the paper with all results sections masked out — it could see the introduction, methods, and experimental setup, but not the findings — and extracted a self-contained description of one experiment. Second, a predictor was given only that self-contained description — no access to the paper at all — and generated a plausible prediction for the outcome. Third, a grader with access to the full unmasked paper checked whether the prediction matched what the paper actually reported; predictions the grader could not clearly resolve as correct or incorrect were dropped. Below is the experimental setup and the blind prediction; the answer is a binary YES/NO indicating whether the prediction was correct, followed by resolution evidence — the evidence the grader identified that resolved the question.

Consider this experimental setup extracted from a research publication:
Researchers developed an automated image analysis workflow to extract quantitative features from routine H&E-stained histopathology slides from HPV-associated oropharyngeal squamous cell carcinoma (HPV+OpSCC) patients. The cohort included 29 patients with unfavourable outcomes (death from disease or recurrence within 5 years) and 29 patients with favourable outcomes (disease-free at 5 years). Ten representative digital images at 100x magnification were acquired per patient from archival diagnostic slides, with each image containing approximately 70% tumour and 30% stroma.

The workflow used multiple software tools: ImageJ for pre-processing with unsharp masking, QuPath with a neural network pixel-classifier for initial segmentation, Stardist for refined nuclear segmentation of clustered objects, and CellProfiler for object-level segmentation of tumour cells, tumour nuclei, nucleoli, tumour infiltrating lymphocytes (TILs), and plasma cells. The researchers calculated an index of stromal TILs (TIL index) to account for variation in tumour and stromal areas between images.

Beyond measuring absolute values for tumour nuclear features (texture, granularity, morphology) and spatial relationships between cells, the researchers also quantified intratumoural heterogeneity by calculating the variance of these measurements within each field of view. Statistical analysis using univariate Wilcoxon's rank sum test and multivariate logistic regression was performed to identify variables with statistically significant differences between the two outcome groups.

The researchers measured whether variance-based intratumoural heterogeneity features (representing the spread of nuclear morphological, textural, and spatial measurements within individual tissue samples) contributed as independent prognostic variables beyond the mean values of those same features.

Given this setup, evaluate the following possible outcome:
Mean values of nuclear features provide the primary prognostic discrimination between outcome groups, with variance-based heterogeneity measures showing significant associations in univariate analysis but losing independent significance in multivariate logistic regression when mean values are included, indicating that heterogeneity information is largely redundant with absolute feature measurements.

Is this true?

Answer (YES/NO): NO